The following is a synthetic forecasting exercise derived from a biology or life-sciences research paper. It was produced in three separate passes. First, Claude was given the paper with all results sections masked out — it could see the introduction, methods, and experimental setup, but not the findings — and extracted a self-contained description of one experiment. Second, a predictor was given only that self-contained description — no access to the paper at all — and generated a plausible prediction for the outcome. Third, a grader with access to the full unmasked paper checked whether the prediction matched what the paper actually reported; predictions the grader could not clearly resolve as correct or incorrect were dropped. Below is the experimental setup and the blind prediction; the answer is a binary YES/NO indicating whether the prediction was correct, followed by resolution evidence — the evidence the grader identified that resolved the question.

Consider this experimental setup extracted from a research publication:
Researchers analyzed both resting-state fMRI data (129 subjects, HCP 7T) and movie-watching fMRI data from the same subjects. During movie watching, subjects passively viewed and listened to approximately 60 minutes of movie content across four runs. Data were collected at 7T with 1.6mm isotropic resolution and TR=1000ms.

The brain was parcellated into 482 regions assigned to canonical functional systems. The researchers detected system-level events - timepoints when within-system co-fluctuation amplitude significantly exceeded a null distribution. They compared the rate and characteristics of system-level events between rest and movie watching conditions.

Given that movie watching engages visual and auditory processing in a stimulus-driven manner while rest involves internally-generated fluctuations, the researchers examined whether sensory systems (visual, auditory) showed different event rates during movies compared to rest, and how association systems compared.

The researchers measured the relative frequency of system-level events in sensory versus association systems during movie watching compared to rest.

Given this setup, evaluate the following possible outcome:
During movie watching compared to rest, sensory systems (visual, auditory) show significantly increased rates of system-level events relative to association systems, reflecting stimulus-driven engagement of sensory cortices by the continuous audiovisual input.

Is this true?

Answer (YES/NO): NO